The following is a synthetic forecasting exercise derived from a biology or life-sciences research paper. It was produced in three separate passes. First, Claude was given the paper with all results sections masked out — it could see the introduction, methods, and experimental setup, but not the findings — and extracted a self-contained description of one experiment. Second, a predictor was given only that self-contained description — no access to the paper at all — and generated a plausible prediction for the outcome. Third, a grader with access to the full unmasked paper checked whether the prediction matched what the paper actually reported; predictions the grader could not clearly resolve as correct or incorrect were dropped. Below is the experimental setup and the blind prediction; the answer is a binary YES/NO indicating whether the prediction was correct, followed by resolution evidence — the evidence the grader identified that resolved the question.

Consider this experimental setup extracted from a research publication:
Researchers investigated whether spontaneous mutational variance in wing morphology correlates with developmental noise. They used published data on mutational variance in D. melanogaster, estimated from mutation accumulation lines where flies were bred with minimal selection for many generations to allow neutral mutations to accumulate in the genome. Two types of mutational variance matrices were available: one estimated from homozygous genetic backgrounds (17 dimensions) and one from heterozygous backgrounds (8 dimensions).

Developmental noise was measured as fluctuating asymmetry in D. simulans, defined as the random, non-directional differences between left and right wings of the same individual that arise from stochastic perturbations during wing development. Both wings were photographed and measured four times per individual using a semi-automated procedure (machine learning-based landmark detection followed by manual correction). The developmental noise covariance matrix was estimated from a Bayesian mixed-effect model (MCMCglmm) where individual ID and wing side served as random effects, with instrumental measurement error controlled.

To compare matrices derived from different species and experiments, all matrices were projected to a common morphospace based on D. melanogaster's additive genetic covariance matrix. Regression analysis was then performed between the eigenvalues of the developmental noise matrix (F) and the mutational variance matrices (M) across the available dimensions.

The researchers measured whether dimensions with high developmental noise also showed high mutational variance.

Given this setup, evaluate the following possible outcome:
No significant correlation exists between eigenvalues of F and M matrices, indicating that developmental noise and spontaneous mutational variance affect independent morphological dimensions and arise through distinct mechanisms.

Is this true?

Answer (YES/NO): NO